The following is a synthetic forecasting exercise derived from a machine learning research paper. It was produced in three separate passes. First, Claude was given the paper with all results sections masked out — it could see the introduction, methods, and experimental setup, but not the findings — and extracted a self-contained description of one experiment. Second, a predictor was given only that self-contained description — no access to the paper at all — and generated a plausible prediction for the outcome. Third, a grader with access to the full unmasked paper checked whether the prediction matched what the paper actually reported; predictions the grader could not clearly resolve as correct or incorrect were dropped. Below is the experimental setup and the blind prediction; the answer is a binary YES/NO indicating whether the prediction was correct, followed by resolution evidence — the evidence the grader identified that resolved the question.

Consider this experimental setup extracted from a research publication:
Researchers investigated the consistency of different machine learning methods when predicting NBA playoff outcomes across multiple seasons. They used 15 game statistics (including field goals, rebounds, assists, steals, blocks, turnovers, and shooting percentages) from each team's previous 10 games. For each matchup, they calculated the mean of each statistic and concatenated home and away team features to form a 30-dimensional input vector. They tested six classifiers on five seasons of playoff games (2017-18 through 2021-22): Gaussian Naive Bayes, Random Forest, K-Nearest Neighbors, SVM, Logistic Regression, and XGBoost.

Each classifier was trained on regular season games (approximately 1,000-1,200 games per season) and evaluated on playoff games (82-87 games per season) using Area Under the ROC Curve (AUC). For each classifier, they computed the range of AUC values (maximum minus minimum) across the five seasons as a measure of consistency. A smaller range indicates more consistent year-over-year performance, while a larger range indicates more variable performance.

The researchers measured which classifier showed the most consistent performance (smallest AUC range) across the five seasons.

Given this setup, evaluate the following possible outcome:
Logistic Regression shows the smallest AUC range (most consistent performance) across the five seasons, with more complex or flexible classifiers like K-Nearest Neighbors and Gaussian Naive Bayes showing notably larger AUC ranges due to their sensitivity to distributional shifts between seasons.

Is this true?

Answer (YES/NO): NO